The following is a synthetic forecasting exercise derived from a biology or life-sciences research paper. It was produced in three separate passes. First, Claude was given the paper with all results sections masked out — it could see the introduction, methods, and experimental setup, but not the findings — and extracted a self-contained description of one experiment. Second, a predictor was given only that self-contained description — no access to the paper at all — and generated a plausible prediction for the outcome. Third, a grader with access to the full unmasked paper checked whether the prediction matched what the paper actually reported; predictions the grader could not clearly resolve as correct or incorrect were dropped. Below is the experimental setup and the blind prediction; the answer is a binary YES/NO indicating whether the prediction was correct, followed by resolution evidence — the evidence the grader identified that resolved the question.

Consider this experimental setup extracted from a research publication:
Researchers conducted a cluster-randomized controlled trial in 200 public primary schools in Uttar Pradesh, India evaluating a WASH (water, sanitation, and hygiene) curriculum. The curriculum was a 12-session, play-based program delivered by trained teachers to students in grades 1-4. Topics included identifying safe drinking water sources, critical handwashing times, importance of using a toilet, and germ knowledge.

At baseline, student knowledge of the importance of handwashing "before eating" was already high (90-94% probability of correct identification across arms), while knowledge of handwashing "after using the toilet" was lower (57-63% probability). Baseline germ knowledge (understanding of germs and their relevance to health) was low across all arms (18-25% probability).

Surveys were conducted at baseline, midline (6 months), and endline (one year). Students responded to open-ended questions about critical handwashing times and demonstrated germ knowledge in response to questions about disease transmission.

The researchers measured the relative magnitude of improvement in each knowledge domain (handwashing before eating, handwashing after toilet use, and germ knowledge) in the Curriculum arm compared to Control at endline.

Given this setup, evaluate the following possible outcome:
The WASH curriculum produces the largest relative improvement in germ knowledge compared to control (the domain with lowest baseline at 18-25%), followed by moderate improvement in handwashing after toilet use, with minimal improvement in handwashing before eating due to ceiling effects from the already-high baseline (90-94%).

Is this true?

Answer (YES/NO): YES